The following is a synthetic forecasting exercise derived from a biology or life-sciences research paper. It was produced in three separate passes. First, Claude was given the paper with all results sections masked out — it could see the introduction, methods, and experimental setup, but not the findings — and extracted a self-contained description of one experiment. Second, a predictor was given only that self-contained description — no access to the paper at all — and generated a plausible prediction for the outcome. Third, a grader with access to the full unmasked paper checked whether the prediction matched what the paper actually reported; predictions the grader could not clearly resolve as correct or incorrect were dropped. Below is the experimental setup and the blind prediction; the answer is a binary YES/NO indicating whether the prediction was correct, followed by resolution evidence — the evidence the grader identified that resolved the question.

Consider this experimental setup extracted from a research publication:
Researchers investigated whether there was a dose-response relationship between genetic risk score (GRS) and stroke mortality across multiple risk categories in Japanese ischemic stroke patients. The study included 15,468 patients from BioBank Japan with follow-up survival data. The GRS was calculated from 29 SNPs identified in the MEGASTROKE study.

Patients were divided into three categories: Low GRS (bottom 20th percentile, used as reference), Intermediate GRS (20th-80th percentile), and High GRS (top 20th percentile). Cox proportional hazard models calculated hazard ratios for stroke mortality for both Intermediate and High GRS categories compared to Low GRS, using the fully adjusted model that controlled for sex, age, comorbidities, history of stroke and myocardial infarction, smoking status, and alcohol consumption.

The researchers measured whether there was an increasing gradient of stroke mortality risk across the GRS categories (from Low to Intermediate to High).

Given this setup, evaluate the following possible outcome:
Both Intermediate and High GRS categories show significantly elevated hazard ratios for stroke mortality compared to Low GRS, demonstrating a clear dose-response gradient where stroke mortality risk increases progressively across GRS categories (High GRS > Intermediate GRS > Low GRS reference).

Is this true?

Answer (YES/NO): NO